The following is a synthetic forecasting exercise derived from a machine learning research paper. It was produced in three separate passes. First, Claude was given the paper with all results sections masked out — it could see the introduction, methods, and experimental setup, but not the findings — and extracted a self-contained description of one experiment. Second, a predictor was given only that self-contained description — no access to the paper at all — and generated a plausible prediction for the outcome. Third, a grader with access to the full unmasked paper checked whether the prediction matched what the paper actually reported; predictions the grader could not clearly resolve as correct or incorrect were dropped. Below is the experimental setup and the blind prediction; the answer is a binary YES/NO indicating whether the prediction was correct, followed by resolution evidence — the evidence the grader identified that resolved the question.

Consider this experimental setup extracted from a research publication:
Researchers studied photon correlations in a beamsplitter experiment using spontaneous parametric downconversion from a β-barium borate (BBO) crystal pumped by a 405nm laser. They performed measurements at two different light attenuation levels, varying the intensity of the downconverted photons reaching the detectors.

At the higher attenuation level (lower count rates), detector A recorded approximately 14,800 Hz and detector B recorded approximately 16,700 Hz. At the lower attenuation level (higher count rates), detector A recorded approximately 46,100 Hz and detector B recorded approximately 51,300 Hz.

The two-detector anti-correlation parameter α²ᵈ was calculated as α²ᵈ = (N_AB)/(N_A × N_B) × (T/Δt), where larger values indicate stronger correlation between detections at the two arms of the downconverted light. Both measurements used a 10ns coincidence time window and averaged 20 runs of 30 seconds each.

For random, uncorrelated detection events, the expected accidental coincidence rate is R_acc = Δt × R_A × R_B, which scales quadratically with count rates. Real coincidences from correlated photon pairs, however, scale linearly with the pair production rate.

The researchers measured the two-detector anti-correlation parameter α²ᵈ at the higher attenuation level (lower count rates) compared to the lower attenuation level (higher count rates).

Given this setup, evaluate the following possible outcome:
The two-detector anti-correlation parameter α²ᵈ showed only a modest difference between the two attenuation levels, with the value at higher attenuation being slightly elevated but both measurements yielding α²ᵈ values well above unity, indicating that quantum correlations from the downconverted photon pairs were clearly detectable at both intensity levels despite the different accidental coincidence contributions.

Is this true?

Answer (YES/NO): NO